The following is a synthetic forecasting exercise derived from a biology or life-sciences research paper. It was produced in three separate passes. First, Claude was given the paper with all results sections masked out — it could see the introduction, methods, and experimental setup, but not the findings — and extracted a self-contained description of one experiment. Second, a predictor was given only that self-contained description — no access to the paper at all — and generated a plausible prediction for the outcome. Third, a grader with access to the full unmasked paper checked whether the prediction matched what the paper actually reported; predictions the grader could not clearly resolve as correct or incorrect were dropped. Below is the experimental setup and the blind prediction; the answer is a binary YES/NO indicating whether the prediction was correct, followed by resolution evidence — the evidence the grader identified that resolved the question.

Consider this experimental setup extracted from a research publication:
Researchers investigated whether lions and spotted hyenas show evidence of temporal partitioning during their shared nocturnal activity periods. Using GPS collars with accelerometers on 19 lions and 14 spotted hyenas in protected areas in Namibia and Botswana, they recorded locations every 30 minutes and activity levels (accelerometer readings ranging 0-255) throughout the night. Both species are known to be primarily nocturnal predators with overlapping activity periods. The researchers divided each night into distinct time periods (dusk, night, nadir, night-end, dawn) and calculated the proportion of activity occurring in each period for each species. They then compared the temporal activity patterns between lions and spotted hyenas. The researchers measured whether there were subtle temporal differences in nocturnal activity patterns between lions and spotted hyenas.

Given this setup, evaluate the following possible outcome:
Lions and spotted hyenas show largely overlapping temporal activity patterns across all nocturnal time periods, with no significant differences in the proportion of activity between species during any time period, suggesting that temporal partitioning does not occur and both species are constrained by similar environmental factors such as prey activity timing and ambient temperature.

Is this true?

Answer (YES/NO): NO